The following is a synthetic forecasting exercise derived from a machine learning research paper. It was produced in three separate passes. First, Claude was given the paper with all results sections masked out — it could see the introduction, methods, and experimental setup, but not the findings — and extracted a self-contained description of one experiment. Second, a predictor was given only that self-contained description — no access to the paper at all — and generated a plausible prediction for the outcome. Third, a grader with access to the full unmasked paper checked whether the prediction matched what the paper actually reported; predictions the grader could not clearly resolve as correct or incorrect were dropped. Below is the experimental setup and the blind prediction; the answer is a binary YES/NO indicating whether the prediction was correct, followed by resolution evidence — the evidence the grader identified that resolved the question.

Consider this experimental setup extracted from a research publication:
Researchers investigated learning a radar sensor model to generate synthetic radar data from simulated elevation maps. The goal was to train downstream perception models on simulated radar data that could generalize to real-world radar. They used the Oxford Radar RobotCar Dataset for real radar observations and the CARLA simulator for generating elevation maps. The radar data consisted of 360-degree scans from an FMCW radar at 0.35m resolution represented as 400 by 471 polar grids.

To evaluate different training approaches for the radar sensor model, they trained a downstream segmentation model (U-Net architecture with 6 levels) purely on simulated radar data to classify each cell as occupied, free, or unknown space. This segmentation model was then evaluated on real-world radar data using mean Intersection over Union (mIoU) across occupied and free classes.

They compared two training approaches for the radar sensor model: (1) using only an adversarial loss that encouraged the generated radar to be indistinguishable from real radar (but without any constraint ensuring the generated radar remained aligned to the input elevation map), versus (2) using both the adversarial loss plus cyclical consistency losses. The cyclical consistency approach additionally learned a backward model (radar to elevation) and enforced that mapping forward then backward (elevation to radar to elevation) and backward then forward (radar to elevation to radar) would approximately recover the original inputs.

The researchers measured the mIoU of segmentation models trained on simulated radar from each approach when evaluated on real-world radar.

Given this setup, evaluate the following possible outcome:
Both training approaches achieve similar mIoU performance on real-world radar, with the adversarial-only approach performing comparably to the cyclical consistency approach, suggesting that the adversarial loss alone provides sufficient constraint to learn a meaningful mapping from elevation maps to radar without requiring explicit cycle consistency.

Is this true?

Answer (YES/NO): NO